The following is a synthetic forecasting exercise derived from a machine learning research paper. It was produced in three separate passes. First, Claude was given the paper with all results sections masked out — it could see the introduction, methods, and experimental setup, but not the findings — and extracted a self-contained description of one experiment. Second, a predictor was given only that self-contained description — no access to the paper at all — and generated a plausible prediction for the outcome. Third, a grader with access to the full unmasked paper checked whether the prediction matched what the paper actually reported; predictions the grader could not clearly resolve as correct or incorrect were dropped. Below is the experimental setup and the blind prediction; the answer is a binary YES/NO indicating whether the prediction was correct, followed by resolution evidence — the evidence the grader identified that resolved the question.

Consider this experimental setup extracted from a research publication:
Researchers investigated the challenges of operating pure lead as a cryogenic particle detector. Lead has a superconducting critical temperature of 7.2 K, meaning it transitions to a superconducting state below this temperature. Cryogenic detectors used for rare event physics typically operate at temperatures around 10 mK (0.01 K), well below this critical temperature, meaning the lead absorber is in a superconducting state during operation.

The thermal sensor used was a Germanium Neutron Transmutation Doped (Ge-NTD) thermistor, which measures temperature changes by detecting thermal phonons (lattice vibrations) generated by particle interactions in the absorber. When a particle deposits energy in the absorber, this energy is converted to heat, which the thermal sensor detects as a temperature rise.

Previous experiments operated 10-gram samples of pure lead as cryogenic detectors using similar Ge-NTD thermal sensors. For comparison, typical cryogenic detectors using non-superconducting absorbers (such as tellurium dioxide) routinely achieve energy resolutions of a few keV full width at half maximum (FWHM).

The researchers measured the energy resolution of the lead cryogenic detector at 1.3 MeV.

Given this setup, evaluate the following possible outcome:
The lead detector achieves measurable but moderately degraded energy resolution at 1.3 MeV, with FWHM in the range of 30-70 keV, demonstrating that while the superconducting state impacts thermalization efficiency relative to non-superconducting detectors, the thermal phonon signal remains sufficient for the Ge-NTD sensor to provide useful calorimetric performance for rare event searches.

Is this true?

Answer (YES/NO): NO